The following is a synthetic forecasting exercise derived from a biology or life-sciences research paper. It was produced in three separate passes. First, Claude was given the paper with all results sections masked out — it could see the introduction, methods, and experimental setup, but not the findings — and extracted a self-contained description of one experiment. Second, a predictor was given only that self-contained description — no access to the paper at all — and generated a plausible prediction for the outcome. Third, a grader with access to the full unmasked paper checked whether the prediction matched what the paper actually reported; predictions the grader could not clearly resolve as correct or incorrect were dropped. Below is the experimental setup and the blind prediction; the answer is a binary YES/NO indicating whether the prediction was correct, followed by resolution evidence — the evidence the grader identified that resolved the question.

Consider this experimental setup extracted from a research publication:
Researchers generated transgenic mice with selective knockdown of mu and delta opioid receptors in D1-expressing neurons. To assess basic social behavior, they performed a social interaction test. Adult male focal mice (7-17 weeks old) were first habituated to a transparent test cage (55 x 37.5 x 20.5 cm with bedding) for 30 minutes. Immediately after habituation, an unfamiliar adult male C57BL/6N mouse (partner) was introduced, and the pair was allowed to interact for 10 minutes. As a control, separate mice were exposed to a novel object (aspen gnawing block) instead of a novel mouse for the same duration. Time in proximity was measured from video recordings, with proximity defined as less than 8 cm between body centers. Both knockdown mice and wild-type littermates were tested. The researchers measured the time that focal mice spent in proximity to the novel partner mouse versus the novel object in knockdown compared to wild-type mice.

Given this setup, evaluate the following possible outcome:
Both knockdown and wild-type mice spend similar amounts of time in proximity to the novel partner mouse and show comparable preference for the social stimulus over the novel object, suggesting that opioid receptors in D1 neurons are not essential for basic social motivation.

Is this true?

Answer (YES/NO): YES